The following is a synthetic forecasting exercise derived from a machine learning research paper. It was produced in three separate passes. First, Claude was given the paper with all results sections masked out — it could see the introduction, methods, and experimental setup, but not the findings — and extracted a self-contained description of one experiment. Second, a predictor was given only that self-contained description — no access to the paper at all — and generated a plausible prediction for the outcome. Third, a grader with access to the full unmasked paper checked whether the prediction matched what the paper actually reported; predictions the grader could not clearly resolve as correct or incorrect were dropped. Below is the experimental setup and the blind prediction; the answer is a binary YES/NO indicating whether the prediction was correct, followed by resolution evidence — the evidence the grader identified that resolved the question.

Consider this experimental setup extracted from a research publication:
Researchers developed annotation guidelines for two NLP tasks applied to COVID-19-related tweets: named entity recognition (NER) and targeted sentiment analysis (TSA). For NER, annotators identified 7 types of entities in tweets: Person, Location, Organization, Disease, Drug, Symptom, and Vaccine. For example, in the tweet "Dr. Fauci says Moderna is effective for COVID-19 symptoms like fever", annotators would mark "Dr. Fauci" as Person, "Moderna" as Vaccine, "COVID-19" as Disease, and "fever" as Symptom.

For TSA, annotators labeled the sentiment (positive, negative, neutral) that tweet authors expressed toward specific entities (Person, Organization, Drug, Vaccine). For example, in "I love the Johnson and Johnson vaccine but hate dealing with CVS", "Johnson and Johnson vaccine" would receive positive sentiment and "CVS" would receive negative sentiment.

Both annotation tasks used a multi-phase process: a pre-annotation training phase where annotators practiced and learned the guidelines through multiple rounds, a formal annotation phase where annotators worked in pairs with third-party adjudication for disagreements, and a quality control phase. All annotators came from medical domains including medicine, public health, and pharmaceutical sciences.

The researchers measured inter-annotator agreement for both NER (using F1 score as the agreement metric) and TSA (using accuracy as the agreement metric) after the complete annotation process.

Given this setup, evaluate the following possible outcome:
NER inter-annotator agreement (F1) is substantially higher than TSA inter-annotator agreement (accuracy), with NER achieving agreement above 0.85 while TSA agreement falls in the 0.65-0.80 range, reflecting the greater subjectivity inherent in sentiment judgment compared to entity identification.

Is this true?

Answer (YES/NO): NO